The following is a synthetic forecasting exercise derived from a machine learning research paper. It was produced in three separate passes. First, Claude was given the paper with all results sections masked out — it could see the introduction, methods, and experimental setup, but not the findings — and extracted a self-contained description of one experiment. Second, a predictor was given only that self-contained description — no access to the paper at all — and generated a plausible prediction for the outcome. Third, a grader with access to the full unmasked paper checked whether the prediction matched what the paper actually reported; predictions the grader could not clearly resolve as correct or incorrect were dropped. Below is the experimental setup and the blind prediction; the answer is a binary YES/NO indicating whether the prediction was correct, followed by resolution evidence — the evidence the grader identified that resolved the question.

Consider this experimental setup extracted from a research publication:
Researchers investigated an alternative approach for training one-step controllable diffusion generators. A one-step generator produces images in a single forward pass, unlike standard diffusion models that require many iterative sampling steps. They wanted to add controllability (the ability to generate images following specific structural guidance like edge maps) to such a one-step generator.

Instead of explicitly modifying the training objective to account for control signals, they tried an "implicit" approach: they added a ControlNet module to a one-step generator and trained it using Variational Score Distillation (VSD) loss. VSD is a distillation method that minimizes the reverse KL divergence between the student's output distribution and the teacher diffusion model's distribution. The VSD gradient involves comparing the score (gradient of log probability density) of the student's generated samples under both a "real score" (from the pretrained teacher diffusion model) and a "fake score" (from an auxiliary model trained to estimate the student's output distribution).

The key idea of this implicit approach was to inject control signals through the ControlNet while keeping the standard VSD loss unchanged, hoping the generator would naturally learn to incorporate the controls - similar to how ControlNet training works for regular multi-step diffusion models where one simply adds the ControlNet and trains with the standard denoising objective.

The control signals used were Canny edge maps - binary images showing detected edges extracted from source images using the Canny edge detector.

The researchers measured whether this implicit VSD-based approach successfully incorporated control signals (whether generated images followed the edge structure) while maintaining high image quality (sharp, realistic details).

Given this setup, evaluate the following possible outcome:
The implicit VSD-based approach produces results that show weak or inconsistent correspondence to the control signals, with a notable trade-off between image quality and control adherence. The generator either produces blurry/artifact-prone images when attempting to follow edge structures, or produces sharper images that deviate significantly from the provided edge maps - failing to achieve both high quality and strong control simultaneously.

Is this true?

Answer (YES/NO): NO